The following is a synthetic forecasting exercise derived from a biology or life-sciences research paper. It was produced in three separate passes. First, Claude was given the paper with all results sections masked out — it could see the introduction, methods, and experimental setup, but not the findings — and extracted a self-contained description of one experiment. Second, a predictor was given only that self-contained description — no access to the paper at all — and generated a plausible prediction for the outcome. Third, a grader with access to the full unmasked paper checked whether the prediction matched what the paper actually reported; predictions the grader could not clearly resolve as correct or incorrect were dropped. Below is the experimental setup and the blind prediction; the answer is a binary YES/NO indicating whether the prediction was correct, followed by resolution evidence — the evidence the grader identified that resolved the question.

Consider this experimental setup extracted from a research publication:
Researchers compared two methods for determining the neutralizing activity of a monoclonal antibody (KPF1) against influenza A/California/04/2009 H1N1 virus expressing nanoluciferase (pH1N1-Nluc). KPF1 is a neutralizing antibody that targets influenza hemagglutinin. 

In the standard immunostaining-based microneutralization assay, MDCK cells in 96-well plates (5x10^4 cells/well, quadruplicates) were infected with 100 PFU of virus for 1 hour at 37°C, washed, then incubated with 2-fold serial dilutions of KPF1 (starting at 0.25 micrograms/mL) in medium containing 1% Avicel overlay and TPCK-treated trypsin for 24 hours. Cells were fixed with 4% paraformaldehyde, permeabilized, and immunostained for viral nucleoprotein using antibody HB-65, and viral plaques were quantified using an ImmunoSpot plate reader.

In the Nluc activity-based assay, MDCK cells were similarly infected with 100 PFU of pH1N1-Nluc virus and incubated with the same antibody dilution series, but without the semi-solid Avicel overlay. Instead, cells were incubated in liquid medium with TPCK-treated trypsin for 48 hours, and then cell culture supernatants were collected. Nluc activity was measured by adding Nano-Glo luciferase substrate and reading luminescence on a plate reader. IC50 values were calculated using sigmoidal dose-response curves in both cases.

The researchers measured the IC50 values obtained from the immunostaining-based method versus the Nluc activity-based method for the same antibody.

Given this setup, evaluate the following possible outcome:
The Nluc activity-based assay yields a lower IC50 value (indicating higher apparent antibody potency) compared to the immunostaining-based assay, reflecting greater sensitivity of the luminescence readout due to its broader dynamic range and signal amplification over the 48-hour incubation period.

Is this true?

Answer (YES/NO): YES